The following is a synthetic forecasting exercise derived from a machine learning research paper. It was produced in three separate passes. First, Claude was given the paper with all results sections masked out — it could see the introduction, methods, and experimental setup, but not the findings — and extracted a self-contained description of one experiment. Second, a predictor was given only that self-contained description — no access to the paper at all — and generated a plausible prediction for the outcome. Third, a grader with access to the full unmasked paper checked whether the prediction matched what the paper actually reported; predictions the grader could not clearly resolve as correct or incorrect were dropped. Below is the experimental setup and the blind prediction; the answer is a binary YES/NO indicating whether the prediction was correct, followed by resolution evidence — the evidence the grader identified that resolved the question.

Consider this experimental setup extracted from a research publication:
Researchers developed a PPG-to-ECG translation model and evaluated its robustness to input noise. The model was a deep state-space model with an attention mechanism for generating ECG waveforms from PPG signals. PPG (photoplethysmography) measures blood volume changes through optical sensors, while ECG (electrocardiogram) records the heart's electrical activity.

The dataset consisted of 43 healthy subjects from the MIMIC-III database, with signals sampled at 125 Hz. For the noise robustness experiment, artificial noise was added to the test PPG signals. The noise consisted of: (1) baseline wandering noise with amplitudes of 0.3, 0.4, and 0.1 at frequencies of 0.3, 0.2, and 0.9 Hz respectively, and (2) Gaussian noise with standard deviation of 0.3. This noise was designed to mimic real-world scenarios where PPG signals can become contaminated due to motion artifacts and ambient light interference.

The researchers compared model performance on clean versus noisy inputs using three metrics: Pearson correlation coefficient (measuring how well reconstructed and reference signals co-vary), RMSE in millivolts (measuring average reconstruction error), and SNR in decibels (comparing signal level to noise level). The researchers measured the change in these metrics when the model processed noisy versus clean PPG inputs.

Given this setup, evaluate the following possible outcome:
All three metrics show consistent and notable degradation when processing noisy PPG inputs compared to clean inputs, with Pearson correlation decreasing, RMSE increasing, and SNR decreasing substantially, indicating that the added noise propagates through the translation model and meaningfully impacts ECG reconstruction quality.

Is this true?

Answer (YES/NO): NO